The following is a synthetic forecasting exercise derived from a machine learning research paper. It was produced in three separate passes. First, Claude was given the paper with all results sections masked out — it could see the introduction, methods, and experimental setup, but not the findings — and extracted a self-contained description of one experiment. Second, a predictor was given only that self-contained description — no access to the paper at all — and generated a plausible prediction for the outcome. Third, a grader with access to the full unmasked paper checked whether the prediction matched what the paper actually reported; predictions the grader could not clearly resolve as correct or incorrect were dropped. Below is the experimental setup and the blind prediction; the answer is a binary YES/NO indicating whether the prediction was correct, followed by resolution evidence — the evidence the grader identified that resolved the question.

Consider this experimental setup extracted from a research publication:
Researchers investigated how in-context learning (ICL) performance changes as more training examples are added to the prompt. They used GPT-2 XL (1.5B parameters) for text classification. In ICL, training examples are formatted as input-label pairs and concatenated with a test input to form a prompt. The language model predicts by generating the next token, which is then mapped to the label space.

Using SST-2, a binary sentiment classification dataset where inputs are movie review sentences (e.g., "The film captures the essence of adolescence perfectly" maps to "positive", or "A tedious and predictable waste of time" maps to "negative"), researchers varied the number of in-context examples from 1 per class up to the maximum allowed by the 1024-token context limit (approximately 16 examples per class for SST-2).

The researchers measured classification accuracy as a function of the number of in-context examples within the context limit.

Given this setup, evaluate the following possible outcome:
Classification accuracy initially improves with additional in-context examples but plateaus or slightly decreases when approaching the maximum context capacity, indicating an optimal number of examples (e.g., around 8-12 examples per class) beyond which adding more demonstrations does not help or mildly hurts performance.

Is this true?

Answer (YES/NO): NO